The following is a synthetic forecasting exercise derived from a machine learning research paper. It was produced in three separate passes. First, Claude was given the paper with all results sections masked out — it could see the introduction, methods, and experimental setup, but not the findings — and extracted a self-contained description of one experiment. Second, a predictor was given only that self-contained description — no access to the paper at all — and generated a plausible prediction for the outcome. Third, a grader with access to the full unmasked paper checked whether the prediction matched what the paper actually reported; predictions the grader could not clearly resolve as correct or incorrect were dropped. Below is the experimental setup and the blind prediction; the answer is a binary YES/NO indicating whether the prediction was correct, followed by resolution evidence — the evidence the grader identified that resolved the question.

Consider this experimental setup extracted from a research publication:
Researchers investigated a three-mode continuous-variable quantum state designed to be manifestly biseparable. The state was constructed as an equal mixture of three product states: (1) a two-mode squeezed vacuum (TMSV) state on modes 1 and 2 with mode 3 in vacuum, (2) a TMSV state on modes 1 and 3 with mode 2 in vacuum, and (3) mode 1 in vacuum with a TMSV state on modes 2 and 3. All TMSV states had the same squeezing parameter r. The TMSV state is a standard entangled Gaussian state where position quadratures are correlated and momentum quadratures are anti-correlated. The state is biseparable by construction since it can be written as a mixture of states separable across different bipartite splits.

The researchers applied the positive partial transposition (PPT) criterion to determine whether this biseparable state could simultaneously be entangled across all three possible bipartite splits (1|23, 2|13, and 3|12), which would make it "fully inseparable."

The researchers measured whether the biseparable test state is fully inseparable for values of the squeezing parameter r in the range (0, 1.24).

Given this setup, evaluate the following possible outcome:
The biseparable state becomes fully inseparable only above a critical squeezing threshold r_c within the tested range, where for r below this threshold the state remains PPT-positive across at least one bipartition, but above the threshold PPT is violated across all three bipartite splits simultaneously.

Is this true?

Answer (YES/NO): NO